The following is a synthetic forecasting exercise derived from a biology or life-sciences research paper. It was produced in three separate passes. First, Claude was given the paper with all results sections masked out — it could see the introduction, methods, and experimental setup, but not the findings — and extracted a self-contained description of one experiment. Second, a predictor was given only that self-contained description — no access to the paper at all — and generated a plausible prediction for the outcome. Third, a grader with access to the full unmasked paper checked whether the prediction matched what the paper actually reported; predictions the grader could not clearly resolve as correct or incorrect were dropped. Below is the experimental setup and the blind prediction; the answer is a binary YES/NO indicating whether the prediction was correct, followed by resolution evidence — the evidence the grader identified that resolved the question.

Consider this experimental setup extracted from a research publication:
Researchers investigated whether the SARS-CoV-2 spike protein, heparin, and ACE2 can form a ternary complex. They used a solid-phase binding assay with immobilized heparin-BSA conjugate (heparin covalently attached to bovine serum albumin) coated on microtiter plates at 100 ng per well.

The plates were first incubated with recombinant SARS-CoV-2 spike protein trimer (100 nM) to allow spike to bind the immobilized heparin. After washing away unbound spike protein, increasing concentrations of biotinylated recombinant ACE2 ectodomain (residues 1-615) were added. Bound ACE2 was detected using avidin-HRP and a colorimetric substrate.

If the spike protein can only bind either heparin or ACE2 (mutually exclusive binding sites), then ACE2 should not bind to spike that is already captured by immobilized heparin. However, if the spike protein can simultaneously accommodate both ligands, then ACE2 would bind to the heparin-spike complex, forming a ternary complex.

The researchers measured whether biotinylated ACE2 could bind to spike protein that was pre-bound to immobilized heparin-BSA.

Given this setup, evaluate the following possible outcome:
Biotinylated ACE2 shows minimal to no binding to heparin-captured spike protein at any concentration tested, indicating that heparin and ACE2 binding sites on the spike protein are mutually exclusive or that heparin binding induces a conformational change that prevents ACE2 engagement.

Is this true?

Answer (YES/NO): NO